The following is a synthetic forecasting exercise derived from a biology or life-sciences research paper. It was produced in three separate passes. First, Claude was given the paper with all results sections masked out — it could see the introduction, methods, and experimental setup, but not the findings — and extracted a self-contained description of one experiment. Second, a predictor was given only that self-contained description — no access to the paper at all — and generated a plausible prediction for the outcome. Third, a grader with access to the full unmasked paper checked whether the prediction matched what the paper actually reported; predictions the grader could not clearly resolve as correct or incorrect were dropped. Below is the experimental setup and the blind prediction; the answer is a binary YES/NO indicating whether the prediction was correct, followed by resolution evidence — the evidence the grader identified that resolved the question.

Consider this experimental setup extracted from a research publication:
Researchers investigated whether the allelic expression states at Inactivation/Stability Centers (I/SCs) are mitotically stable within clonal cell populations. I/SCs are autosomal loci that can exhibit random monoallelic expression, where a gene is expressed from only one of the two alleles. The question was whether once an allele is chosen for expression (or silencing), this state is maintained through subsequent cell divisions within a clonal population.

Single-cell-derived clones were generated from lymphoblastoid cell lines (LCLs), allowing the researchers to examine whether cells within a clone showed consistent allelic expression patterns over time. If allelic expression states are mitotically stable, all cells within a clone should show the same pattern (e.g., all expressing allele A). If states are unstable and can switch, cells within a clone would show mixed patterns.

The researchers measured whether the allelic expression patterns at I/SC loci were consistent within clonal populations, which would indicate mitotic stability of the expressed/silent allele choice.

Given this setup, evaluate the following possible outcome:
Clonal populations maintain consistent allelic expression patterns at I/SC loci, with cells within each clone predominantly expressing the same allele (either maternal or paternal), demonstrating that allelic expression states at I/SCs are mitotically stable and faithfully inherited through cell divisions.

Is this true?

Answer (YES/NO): YES